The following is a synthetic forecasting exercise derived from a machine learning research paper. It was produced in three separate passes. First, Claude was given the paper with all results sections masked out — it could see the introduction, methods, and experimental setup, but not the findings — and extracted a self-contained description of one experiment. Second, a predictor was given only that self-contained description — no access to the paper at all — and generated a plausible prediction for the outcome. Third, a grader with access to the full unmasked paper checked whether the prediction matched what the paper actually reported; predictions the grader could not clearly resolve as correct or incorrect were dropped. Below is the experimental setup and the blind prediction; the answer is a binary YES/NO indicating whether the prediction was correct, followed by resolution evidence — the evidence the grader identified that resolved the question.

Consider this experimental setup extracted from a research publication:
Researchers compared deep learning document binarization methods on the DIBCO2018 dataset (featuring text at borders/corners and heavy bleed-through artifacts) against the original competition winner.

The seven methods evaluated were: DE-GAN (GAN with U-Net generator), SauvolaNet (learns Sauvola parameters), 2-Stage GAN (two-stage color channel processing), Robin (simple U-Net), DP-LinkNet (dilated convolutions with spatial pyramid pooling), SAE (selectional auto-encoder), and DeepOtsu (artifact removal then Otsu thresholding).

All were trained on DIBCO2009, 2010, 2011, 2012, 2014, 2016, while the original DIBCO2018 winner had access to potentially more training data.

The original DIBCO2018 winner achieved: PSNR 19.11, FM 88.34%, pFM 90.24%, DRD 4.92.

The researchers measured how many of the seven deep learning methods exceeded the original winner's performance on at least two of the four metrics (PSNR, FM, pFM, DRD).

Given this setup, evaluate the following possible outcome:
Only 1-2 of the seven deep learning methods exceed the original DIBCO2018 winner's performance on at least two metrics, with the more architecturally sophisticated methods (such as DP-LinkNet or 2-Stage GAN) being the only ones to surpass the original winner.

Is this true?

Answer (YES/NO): NO